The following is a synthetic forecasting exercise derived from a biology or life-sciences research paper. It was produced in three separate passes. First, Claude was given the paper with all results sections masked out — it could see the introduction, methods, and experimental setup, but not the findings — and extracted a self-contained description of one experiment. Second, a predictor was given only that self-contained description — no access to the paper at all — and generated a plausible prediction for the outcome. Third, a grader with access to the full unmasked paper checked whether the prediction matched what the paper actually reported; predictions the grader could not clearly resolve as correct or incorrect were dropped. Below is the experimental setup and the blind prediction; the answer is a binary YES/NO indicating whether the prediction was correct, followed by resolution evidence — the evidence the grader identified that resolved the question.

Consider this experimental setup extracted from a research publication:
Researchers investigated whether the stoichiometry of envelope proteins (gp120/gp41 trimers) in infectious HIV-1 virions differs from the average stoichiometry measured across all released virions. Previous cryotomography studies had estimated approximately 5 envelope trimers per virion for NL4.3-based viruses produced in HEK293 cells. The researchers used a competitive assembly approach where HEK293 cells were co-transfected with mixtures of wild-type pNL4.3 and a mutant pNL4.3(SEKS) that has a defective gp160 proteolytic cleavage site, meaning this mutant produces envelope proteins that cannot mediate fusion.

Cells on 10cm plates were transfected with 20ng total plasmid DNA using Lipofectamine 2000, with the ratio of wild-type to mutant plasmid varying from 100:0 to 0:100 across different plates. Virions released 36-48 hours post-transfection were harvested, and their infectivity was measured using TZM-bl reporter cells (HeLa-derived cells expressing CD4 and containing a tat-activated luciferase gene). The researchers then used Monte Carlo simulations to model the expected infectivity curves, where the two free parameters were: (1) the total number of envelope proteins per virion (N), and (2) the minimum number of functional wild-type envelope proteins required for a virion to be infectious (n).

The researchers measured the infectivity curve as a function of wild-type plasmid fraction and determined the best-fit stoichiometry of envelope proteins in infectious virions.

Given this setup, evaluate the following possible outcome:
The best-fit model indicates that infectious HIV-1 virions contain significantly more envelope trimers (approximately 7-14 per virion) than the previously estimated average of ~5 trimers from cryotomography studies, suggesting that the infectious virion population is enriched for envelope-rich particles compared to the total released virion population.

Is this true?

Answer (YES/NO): NO